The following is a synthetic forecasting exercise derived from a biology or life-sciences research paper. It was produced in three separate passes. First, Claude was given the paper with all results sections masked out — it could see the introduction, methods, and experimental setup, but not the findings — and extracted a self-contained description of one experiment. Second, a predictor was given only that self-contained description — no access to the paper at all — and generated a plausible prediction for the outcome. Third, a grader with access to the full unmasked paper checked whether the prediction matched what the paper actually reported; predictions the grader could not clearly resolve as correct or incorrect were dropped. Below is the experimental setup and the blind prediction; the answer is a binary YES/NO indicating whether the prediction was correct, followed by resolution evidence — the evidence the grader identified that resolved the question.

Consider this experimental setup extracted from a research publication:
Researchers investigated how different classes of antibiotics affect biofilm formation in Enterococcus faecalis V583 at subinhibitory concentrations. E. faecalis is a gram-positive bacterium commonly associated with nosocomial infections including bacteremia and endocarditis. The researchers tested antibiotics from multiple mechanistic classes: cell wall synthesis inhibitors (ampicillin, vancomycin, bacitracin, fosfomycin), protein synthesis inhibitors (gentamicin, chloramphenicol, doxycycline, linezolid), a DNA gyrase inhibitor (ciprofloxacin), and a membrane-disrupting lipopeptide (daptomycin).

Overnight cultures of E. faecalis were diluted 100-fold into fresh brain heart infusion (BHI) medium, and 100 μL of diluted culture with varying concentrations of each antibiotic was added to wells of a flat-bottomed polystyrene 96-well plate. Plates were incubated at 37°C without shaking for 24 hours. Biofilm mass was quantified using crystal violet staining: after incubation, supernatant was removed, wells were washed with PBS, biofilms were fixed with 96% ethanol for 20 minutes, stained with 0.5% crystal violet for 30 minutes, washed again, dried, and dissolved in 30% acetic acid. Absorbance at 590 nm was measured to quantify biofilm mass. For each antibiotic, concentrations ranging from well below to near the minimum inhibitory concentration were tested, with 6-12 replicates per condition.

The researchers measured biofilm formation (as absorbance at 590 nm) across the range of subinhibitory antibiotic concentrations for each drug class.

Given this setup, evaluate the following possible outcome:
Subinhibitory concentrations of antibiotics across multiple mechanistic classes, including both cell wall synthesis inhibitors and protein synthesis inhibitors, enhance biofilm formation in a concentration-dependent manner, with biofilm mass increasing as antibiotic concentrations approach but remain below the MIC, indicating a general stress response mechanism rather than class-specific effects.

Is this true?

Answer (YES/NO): NO